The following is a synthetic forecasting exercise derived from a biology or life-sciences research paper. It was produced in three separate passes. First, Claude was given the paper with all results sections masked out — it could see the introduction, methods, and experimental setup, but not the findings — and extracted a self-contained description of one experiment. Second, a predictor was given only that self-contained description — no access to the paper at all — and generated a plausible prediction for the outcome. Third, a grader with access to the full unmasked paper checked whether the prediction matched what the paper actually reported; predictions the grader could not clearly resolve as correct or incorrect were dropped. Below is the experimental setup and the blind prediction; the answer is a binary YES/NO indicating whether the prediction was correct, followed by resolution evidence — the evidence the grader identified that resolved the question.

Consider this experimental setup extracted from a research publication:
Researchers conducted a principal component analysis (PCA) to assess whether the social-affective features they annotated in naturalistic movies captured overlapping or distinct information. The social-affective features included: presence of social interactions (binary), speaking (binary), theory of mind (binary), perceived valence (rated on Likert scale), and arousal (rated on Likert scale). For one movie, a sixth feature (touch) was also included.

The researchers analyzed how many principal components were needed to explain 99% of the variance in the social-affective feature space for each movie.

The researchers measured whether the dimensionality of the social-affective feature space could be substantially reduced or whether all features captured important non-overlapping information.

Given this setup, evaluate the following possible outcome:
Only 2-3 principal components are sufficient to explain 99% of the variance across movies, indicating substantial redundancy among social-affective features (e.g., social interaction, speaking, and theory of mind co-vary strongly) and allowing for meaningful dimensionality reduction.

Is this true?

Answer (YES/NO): NO